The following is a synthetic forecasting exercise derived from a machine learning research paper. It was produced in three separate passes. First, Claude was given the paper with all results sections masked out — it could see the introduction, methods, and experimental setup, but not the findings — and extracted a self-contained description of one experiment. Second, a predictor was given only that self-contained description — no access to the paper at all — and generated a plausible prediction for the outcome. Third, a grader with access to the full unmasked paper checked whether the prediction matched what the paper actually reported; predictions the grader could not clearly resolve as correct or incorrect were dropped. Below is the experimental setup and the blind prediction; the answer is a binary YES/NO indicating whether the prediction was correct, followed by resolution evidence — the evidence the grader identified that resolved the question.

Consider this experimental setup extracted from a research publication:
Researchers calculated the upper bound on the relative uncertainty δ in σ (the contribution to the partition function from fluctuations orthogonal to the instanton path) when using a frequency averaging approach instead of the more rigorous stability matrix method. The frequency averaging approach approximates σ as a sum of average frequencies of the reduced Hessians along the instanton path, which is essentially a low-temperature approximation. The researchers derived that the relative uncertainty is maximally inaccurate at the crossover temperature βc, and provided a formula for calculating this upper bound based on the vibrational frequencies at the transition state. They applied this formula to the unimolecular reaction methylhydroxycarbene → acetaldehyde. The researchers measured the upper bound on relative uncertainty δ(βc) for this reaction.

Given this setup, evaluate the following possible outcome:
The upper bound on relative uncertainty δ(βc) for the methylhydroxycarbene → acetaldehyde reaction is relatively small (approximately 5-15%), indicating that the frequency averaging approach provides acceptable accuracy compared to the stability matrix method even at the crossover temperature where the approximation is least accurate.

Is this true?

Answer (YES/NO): YES